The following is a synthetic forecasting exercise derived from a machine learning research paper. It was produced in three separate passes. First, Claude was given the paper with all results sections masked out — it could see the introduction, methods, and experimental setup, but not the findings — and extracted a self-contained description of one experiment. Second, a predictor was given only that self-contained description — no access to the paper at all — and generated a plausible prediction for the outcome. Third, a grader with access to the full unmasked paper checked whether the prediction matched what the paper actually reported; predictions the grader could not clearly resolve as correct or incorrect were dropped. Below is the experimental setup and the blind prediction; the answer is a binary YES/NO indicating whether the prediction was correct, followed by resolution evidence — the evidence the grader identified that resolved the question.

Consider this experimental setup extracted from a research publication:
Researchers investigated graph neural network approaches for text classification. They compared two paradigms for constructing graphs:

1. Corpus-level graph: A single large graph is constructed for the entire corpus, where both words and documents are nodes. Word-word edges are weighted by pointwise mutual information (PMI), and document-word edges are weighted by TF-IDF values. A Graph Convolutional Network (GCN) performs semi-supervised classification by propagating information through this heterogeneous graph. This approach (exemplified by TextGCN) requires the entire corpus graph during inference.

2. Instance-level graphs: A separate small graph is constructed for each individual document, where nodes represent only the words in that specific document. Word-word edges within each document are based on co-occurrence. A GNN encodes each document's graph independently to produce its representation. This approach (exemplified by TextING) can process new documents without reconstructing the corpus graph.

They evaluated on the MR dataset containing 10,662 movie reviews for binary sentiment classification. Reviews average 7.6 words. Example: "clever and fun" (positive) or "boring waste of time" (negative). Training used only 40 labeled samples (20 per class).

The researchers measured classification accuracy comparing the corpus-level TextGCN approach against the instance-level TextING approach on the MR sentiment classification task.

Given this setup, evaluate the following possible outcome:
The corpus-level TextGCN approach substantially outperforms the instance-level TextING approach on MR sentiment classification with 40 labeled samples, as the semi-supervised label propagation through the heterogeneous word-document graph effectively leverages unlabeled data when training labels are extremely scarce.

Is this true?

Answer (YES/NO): NO